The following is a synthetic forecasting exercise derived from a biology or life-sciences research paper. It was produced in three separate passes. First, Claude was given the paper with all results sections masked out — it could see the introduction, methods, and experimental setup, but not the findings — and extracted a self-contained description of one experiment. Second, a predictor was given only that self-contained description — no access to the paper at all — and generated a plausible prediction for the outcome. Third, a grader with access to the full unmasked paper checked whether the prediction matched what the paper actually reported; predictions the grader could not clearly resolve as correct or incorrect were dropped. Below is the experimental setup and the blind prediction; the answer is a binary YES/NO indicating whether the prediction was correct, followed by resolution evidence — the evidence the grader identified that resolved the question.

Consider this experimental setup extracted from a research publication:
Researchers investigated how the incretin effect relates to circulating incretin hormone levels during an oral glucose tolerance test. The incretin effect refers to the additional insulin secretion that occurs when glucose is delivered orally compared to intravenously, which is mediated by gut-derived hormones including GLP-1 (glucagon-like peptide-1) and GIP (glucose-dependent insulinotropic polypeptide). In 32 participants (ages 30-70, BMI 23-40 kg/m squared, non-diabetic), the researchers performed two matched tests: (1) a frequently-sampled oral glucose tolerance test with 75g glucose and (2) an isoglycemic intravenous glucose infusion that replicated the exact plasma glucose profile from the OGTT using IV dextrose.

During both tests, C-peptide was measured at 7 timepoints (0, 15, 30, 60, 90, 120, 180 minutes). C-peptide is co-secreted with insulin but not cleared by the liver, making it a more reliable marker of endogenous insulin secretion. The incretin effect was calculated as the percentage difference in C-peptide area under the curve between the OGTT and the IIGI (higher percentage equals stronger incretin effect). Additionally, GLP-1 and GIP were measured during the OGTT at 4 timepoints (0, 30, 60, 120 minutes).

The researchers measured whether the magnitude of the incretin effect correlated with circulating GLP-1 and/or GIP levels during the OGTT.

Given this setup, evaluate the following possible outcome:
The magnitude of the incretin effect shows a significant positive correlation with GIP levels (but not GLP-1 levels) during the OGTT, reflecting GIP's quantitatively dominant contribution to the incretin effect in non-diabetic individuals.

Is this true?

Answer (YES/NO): YES